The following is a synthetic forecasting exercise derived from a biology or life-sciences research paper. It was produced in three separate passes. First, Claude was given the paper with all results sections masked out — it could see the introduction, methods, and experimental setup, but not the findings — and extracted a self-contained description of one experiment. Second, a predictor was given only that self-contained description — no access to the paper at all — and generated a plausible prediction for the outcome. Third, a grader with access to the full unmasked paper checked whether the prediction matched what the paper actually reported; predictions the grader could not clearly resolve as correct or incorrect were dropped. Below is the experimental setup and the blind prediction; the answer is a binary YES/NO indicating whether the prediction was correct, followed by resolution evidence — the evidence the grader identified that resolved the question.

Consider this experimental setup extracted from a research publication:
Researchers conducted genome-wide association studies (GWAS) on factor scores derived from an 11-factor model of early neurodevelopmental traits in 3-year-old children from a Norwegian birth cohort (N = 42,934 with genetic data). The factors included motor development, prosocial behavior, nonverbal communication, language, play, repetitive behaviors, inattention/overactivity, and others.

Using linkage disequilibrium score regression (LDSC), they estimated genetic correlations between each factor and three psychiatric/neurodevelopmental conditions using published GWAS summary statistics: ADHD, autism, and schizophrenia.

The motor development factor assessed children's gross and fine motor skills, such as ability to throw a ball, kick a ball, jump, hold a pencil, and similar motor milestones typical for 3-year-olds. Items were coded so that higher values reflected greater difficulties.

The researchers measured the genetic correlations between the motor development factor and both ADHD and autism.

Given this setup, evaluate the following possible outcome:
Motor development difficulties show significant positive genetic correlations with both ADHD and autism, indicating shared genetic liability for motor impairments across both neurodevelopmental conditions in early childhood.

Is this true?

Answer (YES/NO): NO